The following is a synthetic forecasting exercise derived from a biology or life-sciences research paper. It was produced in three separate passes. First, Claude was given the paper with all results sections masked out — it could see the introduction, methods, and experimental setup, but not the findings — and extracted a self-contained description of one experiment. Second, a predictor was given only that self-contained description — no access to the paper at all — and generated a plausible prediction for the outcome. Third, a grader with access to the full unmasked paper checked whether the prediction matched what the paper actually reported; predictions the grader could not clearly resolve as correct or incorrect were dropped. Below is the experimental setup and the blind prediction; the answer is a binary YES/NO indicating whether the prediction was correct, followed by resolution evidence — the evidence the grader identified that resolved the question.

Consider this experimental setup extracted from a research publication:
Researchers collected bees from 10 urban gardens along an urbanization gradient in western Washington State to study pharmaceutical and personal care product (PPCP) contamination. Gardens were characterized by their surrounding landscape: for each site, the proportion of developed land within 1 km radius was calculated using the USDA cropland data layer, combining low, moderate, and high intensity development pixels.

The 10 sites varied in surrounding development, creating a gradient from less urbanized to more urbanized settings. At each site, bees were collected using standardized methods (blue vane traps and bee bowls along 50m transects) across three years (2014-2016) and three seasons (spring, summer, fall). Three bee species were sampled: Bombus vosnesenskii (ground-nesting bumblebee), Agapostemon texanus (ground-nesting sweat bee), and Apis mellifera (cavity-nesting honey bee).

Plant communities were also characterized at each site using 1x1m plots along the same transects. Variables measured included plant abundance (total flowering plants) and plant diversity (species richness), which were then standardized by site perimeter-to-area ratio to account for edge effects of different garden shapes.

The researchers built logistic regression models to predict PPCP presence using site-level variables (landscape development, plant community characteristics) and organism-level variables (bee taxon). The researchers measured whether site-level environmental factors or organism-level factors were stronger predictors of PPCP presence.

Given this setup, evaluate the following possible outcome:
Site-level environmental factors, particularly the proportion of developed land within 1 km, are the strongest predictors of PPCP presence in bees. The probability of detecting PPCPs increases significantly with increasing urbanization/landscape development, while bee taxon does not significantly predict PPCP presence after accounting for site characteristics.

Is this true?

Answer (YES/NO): NO